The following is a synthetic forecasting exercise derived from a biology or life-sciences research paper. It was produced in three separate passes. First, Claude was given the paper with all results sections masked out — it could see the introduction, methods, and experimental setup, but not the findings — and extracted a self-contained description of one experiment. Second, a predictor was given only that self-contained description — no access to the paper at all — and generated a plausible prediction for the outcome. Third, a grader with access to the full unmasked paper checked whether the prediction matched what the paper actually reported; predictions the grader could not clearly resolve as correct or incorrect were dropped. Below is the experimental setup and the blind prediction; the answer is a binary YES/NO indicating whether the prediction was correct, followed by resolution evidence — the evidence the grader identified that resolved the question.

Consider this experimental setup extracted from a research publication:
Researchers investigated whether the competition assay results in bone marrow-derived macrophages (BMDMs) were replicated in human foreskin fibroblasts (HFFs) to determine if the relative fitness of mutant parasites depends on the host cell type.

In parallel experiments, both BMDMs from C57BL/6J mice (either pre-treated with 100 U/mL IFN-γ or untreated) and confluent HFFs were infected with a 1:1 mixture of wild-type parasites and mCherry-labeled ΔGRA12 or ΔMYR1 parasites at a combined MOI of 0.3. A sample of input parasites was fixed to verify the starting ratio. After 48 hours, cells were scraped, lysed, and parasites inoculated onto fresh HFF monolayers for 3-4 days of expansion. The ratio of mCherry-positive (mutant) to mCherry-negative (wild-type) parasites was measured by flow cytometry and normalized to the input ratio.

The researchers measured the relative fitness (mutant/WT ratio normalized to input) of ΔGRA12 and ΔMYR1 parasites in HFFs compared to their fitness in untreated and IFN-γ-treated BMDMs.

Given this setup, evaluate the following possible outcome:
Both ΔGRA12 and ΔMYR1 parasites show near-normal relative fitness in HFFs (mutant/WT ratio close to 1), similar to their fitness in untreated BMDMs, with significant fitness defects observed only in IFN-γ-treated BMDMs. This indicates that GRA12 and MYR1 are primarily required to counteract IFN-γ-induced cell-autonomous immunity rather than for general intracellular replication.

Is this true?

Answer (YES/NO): NO